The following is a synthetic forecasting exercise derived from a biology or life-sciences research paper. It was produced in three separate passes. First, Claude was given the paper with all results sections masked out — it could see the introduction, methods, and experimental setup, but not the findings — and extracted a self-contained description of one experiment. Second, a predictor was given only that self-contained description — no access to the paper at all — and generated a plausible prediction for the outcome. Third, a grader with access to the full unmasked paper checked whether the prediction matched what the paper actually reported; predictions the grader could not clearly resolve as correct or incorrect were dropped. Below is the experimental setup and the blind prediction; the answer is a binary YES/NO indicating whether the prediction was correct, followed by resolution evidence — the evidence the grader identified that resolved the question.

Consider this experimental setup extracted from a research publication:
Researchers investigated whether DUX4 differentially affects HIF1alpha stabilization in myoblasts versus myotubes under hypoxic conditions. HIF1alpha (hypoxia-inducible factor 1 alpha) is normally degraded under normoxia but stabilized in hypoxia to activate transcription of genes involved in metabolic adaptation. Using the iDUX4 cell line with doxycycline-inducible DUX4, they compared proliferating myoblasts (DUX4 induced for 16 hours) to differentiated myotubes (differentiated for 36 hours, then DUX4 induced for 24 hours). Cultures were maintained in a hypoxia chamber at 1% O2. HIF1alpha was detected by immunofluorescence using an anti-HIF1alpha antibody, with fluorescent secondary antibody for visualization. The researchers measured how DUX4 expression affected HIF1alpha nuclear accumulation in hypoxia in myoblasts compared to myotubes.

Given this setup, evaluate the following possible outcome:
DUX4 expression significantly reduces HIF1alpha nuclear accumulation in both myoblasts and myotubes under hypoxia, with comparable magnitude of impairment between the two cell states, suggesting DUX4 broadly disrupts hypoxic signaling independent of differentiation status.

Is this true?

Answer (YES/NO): NO